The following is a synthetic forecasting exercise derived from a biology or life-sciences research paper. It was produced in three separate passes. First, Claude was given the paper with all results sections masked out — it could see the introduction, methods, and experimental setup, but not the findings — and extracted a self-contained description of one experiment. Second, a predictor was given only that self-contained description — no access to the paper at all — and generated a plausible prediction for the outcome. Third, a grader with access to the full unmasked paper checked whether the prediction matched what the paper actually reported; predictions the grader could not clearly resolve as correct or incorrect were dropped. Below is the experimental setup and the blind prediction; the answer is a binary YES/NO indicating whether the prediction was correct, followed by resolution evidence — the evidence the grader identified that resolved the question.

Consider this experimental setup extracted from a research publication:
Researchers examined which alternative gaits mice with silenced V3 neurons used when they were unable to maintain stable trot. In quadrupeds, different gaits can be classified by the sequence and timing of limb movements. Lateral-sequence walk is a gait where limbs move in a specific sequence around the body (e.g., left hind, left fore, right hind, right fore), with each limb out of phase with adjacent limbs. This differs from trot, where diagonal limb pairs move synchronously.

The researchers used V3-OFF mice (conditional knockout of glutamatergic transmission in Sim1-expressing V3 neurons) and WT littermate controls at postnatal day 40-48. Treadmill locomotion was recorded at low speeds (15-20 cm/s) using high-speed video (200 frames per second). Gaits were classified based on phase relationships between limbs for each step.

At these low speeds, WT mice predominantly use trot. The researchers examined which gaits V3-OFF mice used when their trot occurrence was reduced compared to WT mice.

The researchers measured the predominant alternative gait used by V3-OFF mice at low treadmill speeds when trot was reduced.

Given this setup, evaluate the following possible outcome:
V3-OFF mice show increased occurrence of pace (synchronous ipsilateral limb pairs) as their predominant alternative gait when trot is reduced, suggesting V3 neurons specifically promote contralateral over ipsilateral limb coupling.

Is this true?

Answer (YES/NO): NO